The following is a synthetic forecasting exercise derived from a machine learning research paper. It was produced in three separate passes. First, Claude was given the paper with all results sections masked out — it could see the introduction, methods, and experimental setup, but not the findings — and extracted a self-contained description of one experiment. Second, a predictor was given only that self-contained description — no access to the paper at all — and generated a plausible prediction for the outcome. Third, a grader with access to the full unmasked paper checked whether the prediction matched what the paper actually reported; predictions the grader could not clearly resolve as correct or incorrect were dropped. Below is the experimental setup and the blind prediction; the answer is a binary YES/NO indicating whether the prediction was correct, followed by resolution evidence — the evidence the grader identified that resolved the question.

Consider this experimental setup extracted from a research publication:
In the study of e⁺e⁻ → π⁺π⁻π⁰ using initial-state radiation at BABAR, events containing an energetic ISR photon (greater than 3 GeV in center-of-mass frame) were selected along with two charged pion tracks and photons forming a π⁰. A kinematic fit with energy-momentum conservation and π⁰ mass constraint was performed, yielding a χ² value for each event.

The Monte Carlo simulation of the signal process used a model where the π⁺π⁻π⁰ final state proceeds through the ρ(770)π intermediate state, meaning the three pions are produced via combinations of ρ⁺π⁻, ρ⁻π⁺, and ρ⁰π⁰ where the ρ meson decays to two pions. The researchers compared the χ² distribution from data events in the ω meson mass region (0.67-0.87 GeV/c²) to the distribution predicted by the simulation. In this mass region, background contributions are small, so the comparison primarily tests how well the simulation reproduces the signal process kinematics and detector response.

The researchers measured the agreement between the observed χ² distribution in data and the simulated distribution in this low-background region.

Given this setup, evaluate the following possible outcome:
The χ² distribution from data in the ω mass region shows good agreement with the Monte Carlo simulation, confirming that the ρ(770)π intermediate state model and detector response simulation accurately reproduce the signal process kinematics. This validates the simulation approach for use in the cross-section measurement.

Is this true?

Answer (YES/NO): YES